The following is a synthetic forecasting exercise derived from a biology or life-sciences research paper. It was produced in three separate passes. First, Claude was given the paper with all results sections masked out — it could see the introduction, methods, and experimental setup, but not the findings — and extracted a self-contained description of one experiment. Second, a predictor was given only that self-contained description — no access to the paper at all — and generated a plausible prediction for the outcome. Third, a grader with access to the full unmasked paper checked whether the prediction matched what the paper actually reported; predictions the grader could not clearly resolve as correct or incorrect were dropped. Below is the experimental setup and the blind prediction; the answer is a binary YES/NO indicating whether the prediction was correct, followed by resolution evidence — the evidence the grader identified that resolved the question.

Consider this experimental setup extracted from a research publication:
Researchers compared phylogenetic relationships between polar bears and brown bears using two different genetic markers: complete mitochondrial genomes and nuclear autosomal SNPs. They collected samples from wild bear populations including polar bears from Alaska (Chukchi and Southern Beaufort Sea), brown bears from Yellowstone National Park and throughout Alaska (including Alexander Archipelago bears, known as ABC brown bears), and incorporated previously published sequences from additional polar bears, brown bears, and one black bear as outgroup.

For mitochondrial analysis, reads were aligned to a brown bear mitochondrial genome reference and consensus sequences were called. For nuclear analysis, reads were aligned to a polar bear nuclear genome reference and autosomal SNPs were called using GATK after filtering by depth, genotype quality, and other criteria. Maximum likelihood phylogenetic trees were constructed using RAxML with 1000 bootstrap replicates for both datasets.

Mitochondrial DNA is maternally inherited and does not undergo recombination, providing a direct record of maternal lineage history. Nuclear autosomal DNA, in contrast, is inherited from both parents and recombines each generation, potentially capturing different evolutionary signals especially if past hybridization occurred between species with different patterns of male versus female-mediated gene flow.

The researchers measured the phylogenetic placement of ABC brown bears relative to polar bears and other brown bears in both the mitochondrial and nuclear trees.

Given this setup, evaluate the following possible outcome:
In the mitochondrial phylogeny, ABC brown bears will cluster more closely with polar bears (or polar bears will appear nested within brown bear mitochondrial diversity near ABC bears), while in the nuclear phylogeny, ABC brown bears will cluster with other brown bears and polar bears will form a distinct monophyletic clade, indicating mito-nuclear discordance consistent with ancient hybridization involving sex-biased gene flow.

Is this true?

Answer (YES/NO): YES